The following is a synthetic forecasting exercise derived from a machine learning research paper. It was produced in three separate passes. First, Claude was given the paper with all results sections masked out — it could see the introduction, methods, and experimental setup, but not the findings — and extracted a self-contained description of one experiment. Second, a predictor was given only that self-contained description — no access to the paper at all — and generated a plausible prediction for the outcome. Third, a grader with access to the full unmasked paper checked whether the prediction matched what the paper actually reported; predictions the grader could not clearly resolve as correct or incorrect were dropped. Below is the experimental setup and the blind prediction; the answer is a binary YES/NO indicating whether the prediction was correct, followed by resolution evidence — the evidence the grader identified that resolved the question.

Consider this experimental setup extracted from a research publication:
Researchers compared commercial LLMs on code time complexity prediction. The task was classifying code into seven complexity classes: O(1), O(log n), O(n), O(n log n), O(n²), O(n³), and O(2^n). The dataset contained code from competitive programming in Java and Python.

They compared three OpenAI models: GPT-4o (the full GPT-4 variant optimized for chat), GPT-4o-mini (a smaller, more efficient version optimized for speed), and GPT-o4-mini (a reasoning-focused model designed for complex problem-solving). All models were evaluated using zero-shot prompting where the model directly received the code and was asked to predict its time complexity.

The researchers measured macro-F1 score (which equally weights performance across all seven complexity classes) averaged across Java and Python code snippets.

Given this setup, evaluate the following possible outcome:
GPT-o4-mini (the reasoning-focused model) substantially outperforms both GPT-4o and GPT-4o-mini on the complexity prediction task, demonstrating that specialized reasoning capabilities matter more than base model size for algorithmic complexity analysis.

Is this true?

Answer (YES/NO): NO